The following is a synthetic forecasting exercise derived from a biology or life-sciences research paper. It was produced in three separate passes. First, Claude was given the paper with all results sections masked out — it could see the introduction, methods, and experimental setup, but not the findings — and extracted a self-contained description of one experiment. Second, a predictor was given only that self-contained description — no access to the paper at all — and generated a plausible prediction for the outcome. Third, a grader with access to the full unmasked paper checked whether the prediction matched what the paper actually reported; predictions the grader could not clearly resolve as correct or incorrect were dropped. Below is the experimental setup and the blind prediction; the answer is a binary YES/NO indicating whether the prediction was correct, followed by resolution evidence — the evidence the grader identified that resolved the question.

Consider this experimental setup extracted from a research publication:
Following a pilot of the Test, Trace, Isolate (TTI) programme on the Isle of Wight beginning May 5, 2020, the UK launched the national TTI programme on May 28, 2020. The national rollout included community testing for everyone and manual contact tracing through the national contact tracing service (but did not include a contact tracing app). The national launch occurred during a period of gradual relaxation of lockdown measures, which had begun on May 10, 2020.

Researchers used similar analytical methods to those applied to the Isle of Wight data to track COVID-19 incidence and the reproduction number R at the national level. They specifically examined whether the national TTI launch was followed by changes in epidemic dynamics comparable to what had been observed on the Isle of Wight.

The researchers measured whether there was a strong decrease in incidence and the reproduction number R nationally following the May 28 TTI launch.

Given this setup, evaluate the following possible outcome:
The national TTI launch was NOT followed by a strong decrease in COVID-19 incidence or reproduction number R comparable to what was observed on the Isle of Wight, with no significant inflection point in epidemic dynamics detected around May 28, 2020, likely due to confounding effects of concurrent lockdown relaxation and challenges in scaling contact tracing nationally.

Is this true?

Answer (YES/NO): YES